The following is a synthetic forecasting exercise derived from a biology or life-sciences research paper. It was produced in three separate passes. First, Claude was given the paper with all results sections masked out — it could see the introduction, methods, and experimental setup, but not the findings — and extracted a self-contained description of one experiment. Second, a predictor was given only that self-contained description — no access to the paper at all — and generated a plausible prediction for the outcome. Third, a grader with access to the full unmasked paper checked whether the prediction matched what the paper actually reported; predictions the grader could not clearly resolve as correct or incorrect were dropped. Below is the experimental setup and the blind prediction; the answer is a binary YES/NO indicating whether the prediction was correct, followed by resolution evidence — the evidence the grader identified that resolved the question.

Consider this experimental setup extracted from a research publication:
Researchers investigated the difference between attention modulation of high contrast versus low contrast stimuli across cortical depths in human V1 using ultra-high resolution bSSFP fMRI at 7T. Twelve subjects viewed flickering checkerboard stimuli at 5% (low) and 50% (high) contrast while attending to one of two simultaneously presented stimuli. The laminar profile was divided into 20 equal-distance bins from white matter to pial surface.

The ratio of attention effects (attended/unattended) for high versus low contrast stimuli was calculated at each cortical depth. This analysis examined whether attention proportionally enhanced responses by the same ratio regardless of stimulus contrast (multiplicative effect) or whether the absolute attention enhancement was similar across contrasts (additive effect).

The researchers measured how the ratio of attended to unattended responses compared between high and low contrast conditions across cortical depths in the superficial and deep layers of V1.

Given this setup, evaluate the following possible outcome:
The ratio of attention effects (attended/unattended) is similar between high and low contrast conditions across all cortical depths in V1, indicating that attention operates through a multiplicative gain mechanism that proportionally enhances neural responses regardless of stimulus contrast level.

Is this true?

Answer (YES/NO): NO